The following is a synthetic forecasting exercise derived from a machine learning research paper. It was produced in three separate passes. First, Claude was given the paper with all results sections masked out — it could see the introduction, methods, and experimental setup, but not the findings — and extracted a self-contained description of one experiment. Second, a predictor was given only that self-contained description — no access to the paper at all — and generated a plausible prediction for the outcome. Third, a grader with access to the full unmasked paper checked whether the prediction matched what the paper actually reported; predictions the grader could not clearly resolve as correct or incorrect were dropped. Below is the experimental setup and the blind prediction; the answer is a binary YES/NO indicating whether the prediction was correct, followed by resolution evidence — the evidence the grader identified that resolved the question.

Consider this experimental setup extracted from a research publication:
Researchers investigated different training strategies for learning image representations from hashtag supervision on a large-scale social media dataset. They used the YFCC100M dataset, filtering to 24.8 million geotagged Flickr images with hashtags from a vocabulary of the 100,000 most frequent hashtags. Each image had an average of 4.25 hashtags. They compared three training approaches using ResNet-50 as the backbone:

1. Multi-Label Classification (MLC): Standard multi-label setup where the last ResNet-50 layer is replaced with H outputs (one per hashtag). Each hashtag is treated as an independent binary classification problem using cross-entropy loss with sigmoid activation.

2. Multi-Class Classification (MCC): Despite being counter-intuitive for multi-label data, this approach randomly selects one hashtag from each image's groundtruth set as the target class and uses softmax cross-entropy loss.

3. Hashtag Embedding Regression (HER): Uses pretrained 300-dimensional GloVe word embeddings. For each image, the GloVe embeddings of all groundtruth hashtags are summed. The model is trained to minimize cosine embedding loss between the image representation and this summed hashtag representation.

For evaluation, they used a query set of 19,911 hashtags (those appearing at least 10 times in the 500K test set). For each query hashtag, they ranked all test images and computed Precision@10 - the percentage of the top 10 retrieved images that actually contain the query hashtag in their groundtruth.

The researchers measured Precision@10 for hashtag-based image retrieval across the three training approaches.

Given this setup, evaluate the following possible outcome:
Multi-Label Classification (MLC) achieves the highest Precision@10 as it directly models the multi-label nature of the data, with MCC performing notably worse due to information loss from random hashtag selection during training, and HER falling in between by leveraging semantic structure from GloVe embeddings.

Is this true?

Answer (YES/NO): NO